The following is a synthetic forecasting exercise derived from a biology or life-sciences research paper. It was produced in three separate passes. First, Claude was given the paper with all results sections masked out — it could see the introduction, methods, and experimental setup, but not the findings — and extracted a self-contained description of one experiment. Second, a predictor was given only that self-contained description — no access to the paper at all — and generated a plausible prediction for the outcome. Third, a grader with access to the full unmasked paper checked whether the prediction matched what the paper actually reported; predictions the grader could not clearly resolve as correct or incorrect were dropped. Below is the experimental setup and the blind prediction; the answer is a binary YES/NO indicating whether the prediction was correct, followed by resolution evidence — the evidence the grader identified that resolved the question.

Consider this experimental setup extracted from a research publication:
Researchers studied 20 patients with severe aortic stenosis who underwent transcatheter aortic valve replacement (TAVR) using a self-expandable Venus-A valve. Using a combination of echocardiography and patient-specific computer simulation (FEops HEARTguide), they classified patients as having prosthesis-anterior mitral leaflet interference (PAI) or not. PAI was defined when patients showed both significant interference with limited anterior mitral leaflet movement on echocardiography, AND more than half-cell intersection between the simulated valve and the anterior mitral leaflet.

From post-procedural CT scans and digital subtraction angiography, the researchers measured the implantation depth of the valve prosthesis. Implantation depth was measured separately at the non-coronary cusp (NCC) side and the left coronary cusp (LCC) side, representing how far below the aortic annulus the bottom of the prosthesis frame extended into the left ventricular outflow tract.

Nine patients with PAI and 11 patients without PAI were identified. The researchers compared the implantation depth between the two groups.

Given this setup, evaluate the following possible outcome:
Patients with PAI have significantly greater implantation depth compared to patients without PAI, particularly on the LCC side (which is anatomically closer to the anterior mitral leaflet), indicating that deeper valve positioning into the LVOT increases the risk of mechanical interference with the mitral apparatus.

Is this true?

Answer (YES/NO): NO